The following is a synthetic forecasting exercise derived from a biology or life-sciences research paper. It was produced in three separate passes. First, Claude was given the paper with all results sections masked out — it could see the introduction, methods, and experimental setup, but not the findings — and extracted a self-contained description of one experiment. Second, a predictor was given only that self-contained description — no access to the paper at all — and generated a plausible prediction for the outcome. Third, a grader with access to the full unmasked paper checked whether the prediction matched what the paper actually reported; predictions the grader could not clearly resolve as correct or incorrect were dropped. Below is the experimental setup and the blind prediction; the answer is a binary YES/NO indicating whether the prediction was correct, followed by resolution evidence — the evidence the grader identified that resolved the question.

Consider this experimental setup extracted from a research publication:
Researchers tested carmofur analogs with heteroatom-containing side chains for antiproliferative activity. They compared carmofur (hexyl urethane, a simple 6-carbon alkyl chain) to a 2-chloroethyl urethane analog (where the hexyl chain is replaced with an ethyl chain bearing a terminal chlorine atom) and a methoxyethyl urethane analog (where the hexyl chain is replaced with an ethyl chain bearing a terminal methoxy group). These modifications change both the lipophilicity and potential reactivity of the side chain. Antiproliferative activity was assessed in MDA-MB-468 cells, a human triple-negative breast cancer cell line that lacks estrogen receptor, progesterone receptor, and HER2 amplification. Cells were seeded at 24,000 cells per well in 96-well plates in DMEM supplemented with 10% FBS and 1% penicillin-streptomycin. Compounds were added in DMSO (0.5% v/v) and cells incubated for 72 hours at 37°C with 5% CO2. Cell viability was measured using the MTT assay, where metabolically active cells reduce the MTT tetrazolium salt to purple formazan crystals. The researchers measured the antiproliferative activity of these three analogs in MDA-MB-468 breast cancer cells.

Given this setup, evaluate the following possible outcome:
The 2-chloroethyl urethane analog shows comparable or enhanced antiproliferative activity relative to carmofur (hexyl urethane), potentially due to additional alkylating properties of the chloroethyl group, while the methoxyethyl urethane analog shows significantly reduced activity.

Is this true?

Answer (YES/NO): NO